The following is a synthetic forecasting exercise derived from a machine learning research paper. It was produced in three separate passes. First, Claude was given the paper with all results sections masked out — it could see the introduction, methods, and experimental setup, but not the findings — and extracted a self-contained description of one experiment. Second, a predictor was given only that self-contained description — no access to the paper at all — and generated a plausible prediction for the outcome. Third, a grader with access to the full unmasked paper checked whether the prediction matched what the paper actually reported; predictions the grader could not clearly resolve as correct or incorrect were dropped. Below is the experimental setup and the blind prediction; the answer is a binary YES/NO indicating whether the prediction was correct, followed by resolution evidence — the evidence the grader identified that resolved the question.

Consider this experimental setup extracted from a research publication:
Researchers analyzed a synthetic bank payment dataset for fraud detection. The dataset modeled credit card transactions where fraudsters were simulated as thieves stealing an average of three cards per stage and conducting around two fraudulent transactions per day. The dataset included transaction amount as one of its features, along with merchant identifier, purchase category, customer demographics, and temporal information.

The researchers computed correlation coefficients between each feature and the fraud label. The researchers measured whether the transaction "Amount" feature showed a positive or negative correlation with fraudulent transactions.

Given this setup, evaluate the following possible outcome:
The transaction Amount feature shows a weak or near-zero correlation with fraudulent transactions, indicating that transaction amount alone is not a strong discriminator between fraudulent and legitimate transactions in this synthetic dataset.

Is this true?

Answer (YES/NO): NO